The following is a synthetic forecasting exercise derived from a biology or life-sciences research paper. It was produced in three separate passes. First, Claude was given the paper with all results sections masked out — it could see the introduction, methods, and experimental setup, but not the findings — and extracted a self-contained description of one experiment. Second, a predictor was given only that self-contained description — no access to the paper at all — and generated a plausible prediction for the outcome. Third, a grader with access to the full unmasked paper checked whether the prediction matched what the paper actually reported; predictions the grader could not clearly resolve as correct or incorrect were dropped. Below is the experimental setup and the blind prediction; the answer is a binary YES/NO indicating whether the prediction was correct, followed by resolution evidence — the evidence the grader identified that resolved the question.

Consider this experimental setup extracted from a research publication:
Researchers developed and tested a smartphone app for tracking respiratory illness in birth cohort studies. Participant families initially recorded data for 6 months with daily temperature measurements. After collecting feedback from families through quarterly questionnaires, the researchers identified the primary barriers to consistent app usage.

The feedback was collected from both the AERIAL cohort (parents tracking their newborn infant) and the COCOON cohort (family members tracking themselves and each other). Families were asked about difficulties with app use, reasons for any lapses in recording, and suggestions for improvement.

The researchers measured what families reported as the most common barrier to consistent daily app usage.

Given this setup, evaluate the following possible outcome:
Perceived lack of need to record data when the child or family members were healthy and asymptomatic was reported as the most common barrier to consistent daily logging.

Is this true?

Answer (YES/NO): NO